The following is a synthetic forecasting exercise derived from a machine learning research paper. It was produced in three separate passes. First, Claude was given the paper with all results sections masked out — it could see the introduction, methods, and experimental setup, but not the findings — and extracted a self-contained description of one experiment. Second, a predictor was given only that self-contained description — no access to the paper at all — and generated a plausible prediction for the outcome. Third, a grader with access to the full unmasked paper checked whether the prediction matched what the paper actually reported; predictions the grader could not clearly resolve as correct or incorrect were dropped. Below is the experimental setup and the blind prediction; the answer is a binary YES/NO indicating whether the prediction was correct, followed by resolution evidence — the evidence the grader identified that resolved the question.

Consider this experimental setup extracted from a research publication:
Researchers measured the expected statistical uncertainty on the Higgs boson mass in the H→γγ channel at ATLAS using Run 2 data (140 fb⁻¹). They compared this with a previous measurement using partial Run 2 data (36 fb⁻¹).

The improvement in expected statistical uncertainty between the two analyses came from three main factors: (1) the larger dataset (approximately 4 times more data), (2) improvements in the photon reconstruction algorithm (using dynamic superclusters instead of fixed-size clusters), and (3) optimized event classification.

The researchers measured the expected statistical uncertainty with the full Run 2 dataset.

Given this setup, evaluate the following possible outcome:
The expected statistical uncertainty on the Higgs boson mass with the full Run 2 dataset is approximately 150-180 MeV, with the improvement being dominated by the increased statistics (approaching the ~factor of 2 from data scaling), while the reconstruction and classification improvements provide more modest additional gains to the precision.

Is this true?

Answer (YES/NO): NO